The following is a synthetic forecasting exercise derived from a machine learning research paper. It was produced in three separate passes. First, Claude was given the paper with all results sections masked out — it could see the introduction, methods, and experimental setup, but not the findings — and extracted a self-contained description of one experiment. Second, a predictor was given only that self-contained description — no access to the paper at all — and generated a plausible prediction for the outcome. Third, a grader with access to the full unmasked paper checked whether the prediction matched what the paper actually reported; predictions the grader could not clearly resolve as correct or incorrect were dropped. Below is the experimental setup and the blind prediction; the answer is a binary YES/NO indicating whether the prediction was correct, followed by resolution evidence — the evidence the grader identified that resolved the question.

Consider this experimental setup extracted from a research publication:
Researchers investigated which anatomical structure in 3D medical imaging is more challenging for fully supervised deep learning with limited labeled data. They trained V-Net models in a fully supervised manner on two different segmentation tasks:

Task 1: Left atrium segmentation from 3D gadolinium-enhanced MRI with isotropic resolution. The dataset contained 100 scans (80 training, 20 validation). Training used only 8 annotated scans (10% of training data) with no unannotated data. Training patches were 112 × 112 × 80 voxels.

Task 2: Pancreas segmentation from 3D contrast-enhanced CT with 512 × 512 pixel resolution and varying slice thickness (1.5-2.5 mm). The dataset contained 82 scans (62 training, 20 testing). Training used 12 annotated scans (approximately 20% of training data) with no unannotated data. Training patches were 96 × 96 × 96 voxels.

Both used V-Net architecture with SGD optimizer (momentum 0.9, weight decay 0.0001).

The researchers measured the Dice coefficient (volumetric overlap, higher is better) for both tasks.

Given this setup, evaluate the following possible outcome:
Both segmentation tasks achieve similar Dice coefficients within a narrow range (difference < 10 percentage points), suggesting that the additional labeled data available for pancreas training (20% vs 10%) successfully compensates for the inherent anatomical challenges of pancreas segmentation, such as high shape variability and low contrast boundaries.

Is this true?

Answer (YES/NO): NO